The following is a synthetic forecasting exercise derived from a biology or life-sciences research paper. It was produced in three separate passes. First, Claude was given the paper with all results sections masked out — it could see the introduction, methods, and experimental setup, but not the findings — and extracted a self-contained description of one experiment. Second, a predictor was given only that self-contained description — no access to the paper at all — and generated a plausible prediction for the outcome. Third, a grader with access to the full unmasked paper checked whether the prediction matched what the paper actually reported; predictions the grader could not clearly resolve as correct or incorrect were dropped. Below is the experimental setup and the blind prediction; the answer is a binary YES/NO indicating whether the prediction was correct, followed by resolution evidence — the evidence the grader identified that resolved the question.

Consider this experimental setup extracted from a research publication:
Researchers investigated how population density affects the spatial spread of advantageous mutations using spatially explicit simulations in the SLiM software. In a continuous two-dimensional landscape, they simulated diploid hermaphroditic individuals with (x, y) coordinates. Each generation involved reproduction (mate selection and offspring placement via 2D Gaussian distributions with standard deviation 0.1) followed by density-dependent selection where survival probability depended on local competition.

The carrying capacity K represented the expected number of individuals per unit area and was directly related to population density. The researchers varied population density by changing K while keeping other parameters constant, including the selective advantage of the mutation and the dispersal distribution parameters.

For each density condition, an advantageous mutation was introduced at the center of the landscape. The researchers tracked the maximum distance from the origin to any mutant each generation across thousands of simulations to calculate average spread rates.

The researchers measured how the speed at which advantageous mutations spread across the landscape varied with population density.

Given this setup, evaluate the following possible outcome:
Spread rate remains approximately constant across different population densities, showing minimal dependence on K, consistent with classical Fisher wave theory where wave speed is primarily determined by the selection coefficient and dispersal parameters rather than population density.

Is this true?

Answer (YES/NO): NO